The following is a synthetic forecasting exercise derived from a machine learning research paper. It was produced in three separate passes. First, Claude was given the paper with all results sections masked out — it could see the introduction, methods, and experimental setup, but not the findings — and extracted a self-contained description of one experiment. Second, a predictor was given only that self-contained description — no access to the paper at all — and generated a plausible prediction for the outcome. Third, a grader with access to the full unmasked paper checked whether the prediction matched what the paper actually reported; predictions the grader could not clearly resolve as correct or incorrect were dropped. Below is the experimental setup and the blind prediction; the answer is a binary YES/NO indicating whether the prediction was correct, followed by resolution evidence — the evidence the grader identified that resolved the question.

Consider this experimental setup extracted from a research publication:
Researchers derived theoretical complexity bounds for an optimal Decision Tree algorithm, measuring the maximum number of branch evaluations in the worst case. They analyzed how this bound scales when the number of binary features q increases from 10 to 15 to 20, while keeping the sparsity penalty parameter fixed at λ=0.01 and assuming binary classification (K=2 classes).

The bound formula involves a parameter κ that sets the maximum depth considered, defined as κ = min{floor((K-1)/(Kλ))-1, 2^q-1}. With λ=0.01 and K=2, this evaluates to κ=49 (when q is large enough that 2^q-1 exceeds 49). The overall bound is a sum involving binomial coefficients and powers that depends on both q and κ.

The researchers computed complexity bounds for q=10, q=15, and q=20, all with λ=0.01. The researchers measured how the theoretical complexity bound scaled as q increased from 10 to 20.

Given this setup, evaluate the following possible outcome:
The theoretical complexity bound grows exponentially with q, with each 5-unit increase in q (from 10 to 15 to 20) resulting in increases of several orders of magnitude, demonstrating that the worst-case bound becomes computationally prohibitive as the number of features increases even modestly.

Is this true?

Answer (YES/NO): NO